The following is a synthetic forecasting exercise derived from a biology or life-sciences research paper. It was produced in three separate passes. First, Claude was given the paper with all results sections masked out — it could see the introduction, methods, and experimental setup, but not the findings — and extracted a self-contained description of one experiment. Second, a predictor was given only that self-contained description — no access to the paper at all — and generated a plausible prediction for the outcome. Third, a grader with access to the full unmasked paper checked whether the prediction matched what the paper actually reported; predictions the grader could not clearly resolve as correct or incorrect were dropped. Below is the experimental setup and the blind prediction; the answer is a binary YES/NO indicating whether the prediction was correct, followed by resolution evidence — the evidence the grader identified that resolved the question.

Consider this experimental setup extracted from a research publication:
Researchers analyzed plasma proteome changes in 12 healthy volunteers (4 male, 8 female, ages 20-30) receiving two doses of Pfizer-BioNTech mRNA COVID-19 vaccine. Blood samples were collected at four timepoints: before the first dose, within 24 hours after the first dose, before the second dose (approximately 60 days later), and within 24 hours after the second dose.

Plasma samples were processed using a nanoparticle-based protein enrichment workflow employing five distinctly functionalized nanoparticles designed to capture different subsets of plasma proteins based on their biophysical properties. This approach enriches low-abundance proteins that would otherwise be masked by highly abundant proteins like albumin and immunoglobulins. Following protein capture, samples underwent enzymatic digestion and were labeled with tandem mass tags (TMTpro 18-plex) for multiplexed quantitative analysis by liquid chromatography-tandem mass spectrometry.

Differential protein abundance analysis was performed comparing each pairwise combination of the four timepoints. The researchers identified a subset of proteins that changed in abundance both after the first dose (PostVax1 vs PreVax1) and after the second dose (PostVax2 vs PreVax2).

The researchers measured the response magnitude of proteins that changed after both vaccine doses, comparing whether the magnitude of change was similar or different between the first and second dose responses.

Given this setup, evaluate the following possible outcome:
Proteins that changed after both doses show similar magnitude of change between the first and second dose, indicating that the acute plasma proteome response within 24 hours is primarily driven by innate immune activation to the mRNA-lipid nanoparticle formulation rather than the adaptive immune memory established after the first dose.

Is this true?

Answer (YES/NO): NO